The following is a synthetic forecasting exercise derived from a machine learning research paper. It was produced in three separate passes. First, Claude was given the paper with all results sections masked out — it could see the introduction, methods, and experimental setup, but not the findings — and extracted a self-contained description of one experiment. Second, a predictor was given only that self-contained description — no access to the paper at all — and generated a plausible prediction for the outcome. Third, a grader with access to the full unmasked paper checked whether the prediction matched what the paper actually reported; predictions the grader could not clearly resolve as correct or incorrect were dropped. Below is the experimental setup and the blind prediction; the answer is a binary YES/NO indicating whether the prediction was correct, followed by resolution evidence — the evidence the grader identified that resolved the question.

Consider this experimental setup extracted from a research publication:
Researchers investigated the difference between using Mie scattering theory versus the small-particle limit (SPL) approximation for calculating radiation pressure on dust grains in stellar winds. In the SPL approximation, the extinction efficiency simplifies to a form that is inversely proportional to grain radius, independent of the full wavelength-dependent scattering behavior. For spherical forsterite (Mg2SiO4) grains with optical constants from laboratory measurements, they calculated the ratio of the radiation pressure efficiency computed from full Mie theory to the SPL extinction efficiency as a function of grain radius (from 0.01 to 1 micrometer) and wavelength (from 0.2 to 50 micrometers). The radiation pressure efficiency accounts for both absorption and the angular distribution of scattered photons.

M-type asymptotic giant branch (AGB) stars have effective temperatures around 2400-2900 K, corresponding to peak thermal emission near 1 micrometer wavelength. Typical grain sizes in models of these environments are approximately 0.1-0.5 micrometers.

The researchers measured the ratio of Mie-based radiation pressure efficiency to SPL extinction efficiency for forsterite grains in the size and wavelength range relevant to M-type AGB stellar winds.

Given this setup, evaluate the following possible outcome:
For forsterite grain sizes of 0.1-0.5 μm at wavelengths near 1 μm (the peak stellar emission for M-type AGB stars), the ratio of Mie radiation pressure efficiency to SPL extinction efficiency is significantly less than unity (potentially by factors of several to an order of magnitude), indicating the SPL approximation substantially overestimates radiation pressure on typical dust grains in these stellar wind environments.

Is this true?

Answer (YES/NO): NO